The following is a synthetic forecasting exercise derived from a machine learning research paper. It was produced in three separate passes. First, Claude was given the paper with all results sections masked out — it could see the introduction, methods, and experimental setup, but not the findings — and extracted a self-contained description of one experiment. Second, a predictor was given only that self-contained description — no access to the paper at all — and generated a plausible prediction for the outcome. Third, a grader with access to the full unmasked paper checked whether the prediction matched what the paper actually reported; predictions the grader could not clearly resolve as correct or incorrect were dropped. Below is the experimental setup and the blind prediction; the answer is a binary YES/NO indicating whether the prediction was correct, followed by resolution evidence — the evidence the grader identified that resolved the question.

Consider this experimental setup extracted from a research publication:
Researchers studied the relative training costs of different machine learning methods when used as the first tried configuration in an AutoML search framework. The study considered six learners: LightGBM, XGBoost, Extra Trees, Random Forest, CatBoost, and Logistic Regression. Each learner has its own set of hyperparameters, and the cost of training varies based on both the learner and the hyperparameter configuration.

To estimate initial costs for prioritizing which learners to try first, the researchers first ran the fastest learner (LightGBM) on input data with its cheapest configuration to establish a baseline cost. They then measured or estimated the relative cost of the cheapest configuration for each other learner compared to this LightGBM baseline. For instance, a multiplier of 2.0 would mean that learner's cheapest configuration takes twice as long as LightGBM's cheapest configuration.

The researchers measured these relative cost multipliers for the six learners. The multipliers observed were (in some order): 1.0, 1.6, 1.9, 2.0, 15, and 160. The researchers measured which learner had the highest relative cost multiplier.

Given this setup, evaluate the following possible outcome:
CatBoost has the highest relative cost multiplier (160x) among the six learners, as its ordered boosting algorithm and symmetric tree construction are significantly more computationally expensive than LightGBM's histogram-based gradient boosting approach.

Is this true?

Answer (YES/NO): NO